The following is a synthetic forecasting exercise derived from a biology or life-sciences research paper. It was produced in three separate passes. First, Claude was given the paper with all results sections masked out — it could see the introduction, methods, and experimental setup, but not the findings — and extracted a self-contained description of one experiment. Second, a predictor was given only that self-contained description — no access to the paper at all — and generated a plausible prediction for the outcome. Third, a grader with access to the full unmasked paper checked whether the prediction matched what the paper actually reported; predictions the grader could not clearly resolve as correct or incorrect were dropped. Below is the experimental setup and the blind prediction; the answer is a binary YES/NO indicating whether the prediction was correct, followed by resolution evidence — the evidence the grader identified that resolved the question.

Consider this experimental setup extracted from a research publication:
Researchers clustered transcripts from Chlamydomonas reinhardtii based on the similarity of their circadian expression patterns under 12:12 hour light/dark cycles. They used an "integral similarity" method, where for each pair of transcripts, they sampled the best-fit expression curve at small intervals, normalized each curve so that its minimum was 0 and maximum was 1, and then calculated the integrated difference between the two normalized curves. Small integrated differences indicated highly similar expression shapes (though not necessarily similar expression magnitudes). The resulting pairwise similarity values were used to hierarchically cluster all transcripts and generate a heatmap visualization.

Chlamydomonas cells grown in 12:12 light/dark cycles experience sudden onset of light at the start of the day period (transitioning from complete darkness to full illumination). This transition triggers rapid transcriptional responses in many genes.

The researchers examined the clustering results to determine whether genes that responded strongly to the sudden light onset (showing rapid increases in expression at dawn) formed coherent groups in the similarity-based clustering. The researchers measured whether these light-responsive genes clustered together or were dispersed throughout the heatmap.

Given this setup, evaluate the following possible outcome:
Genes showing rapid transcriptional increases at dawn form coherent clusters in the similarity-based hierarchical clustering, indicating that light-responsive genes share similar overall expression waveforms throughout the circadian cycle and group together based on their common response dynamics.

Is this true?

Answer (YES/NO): YES